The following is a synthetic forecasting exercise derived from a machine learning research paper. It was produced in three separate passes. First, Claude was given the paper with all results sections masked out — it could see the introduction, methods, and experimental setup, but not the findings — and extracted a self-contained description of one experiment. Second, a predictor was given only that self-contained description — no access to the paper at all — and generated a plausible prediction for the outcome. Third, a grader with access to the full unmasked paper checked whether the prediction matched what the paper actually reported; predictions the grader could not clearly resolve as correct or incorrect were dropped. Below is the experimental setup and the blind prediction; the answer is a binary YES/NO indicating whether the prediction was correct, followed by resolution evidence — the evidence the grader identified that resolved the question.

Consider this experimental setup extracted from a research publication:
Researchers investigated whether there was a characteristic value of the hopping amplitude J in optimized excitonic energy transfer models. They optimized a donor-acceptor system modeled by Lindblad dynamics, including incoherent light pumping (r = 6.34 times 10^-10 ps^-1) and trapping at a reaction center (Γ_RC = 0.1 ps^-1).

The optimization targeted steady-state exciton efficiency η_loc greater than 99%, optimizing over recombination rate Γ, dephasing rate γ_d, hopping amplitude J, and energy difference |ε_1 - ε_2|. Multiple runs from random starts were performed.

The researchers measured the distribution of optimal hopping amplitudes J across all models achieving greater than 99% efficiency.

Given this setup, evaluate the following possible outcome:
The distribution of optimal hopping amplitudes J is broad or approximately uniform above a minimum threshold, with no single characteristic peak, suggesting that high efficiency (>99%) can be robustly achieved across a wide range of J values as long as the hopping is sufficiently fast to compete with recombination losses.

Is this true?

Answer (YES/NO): NO